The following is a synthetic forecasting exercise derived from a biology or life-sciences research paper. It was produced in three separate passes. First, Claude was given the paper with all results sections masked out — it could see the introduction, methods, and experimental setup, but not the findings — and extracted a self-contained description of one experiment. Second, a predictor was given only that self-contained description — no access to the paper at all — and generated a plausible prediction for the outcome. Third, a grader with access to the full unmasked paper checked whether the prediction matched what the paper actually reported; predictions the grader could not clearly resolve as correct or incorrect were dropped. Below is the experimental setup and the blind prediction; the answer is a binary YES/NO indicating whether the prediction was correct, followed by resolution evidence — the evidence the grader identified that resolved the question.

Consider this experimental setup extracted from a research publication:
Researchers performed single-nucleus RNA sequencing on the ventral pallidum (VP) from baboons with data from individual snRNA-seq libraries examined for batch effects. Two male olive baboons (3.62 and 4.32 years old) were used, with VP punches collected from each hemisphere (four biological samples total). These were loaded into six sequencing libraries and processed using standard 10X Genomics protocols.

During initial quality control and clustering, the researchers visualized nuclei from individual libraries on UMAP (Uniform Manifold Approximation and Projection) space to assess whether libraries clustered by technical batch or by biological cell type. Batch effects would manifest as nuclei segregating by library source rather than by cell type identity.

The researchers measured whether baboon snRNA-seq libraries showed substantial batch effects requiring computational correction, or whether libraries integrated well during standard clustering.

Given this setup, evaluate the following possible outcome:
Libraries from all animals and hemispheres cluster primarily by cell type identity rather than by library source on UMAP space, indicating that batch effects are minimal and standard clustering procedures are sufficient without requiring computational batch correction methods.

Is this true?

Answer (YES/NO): YES